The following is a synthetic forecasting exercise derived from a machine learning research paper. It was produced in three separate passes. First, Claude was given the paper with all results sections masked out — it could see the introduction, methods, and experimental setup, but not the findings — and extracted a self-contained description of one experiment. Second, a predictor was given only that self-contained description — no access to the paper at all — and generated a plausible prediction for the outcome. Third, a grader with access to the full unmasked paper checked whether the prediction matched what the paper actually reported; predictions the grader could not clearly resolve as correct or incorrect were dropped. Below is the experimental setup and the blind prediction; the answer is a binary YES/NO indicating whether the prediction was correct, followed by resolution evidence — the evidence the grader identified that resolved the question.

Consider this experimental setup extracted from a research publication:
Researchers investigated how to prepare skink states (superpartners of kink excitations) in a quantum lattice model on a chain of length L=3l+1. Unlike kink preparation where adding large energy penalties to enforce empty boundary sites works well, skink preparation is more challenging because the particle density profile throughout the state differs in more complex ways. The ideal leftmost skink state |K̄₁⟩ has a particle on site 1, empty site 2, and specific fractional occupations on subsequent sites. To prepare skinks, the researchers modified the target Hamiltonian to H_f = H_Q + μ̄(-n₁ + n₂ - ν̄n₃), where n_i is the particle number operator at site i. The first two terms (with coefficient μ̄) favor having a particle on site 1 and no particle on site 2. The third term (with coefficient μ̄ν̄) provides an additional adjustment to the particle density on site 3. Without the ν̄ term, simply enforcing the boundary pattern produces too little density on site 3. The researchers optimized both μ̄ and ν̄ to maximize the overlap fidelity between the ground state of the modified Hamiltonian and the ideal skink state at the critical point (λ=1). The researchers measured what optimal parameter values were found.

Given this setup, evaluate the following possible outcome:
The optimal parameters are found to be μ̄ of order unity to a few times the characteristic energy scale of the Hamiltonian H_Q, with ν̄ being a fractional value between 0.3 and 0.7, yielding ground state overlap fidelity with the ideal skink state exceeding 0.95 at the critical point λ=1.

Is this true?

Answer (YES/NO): NO